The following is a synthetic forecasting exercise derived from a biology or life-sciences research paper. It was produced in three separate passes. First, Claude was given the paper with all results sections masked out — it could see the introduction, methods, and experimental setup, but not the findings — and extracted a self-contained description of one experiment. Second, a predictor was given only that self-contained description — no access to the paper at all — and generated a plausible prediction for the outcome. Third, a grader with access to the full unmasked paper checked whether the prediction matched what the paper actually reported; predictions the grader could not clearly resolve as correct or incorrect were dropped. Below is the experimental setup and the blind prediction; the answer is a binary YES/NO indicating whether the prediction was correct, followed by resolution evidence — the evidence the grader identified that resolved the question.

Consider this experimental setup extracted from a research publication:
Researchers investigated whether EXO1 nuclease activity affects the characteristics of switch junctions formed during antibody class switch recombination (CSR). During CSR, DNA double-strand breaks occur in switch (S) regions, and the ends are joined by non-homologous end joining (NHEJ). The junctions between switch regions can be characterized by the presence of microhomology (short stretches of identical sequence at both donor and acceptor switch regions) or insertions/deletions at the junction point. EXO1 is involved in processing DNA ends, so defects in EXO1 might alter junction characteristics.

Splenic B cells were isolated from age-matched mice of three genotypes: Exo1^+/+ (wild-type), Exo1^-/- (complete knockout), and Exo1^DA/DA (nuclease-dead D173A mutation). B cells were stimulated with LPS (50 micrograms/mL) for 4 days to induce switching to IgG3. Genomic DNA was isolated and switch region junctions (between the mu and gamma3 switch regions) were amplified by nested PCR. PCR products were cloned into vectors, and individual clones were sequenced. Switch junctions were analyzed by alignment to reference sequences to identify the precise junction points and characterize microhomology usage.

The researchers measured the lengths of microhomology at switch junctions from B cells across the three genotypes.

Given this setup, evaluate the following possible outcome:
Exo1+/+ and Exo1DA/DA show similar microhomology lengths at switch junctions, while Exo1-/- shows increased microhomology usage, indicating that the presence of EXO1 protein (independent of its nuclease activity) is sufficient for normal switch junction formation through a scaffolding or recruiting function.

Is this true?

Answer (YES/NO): NO